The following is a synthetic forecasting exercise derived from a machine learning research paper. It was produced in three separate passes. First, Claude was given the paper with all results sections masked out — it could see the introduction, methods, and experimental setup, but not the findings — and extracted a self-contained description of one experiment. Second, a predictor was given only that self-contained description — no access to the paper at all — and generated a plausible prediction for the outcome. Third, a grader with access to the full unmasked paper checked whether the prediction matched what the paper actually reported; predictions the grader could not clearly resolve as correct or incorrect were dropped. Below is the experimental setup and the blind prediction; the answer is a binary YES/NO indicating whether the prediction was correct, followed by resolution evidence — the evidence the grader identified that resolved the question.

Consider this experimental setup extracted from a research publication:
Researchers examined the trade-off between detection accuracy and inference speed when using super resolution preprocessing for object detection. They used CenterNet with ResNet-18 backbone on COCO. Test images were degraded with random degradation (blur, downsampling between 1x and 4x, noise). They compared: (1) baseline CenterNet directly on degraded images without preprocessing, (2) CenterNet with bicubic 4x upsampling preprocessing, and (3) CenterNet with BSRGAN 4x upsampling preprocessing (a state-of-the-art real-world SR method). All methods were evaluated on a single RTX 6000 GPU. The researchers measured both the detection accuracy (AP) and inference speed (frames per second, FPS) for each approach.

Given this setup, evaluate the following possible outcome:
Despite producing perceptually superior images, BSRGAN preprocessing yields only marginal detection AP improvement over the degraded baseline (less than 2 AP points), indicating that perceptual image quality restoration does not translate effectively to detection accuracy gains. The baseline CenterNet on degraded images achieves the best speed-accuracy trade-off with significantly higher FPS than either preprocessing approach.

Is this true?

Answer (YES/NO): NO